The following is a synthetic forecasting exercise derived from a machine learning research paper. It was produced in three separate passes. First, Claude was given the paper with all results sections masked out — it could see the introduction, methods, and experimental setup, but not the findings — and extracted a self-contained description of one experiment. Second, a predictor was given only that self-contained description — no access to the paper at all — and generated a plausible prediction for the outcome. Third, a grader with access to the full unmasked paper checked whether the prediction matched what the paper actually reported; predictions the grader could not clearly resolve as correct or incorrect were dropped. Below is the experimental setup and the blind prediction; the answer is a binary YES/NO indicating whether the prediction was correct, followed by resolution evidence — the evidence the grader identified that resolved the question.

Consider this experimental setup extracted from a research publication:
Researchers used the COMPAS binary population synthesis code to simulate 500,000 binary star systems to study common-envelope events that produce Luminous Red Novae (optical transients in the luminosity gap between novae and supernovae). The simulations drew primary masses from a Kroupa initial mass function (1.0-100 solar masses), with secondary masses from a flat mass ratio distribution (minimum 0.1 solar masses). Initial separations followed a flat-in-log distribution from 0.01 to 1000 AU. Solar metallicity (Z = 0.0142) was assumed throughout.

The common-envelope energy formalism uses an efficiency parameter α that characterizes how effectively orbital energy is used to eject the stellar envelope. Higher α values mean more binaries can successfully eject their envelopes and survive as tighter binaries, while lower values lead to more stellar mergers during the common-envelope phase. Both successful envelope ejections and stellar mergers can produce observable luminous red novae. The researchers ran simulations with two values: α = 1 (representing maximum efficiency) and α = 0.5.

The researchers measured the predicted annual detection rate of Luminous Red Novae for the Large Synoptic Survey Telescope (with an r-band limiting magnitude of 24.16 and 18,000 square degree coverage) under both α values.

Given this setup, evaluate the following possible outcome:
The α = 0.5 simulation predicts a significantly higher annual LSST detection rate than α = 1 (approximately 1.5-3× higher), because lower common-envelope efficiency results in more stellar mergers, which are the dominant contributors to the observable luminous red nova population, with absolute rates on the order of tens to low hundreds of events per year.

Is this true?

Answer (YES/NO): NO